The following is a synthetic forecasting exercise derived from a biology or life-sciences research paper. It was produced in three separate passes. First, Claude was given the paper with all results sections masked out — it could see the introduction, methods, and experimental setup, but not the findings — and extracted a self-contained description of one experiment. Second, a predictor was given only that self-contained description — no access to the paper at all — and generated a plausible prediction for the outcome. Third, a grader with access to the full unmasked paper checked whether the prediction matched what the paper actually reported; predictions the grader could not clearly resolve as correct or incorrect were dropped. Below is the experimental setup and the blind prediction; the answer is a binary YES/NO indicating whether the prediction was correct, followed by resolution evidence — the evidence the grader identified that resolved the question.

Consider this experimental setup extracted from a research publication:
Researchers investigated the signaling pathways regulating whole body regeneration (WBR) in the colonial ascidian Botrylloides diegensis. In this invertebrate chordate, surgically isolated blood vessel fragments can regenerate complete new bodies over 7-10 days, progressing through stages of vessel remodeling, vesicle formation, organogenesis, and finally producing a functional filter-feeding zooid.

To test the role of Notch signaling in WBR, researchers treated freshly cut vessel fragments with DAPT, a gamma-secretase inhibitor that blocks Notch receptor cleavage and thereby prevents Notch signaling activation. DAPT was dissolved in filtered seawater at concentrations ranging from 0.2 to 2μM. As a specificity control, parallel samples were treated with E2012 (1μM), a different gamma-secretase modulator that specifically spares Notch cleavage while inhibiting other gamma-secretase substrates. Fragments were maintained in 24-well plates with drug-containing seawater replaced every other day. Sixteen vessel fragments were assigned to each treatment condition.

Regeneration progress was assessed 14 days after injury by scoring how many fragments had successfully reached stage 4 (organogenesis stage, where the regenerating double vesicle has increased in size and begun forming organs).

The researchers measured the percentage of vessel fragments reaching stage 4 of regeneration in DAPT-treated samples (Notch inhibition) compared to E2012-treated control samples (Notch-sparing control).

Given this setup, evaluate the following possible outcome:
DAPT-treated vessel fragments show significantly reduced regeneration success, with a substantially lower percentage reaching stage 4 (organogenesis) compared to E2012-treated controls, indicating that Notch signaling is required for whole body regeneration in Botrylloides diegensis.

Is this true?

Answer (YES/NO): YES